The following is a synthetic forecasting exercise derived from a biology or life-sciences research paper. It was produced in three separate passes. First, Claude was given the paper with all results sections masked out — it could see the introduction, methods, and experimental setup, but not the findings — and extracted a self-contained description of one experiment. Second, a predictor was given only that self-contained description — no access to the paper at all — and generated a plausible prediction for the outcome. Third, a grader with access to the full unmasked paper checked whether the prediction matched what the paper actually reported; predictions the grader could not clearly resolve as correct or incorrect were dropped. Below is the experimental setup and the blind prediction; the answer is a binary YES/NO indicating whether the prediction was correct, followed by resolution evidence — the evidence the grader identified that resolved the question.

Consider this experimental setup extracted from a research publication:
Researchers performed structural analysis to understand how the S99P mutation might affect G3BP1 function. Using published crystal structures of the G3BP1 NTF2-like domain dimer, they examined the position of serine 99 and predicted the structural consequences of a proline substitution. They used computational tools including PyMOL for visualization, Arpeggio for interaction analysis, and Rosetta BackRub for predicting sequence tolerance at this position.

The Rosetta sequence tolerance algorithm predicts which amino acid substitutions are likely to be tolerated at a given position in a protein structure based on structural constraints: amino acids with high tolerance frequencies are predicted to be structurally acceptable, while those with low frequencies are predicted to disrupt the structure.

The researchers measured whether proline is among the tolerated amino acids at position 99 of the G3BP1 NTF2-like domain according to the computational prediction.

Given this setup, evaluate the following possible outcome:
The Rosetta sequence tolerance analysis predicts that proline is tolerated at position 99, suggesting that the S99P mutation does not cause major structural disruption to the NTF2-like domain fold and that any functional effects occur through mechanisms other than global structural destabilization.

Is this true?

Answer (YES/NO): NO